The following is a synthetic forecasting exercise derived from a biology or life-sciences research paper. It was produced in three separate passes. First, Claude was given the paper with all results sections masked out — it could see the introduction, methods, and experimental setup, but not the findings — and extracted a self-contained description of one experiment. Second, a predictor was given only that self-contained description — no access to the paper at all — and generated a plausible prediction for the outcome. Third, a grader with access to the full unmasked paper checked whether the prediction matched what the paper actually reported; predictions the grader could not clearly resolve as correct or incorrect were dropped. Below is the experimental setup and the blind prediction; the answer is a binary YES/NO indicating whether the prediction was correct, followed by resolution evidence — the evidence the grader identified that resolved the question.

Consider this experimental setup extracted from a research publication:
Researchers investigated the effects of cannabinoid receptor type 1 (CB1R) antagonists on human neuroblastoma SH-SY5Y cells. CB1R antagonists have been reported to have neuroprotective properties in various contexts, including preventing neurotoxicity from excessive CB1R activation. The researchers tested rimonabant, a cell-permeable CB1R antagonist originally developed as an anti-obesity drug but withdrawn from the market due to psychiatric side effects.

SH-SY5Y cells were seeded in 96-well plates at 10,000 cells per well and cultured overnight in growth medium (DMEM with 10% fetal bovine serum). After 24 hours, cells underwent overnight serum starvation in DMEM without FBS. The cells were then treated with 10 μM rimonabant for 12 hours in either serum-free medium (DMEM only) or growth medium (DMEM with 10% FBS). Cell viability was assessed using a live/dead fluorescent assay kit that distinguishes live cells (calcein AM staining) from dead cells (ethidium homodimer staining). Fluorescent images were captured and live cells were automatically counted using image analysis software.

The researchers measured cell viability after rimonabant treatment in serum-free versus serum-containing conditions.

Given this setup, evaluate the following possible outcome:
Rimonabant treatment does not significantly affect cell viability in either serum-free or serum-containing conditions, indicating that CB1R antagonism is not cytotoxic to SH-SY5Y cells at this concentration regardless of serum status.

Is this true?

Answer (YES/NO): NO